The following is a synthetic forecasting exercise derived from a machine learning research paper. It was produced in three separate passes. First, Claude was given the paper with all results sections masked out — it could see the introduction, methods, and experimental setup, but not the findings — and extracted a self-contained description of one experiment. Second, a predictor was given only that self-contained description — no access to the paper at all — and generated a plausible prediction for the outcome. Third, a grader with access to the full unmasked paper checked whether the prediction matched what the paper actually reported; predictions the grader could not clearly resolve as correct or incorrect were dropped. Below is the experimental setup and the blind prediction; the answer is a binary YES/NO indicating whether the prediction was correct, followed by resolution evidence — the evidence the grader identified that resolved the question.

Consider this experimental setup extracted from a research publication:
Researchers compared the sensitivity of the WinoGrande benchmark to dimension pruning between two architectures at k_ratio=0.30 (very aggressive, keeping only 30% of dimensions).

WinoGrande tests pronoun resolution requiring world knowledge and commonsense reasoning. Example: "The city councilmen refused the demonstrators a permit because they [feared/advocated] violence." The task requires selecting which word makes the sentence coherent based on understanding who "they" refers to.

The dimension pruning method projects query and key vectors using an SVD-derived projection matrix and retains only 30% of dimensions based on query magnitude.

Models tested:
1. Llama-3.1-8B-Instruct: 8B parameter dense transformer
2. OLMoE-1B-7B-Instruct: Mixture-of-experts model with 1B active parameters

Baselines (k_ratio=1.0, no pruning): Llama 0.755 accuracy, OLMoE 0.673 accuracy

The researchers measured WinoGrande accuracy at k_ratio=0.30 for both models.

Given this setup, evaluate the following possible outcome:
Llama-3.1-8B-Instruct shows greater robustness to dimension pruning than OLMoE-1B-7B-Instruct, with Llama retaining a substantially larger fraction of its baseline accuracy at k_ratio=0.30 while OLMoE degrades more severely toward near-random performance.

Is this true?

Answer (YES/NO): NO